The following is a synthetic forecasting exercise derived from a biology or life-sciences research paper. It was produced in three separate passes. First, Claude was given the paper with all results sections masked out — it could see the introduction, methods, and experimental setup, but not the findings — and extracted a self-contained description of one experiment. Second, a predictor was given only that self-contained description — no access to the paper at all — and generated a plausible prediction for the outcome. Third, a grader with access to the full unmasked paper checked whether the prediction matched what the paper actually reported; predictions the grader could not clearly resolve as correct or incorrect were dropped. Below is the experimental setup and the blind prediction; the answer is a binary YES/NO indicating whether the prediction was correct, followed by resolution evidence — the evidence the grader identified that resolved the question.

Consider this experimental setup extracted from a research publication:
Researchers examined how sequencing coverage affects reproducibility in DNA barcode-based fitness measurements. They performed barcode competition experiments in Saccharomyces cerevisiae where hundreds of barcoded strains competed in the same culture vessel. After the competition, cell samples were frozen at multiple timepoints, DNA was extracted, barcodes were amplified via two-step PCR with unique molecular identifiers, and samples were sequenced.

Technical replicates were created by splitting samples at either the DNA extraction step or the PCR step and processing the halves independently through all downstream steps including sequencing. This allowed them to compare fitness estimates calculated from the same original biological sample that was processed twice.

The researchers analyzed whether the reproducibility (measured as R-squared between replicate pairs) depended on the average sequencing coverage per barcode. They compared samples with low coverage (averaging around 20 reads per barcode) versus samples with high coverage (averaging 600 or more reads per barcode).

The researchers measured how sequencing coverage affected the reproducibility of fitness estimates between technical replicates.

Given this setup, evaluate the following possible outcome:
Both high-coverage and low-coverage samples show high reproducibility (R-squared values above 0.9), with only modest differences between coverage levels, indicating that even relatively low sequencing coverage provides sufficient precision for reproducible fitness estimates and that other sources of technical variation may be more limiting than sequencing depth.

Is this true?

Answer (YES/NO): NO